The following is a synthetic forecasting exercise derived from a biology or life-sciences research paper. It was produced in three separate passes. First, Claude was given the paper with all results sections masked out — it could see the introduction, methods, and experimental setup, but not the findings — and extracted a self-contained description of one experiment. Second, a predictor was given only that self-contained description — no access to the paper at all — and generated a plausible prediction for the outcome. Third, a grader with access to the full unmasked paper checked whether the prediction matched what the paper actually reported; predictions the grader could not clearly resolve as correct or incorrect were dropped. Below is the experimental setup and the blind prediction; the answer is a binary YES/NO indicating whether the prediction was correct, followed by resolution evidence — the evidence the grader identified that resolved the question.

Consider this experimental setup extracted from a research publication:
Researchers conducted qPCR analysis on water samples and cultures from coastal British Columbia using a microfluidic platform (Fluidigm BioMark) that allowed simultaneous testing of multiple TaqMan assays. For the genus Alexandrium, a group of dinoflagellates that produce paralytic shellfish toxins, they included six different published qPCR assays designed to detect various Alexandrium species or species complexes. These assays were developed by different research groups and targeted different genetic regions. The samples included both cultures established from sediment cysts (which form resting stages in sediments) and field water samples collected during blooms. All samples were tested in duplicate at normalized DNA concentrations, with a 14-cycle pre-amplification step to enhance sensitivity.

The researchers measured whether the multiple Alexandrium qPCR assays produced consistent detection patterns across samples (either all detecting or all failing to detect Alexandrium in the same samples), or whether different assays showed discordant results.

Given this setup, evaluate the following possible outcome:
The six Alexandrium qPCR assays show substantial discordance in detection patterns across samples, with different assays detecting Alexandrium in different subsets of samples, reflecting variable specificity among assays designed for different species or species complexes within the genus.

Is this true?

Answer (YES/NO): NO